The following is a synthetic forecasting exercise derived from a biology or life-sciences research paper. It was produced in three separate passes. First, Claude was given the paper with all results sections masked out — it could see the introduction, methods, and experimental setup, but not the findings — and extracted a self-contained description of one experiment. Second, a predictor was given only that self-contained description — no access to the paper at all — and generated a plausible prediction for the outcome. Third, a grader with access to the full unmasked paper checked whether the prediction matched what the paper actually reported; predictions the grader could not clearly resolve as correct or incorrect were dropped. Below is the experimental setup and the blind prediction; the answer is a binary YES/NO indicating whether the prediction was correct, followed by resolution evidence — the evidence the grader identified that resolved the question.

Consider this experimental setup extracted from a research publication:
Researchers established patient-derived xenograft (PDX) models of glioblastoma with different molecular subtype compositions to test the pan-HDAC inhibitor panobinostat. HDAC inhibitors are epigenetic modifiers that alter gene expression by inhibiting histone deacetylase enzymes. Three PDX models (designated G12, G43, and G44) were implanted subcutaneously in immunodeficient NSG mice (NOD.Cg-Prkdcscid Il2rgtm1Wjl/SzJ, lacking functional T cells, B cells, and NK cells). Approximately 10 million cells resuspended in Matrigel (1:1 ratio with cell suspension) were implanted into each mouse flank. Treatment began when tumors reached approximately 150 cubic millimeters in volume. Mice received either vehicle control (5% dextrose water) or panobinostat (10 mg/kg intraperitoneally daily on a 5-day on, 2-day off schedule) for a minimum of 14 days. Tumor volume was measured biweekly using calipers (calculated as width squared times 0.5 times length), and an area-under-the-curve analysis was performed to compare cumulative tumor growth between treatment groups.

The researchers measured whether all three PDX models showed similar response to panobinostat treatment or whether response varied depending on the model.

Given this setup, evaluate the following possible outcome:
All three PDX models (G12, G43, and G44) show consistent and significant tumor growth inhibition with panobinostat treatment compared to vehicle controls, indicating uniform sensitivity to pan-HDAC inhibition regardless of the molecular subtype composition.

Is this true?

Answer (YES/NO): YES